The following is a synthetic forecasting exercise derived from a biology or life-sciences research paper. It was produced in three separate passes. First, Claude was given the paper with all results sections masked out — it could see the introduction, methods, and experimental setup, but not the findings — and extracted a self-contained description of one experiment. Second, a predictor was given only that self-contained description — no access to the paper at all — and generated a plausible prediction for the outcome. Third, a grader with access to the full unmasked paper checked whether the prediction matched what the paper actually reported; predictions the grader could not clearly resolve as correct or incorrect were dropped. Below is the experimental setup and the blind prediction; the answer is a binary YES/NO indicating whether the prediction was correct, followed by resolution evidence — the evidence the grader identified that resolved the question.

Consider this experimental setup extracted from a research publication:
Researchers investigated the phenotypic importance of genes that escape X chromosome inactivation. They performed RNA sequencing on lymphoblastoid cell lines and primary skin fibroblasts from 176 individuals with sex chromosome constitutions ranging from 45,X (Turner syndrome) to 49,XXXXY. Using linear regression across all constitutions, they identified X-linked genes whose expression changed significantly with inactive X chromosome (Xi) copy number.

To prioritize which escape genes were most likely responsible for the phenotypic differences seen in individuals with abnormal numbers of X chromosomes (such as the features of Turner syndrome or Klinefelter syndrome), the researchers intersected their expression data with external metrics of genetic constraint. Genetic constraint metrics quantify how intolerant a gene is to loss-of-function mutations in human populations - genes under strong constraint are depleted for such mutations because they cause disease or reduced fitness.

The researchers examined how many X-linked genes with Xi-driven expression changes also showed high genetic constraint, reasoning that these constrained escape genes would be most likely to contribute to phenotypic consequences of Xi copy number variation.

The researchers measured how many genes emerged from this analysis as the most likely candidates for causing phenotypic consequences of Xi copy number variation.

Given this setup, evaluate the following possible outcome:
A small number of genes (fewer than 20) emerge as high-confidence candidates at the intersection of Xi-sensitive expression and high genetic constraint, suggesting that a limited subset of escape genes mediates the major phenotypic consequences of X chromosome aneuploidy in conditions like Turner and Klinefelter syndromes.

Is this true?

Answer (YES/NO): YES